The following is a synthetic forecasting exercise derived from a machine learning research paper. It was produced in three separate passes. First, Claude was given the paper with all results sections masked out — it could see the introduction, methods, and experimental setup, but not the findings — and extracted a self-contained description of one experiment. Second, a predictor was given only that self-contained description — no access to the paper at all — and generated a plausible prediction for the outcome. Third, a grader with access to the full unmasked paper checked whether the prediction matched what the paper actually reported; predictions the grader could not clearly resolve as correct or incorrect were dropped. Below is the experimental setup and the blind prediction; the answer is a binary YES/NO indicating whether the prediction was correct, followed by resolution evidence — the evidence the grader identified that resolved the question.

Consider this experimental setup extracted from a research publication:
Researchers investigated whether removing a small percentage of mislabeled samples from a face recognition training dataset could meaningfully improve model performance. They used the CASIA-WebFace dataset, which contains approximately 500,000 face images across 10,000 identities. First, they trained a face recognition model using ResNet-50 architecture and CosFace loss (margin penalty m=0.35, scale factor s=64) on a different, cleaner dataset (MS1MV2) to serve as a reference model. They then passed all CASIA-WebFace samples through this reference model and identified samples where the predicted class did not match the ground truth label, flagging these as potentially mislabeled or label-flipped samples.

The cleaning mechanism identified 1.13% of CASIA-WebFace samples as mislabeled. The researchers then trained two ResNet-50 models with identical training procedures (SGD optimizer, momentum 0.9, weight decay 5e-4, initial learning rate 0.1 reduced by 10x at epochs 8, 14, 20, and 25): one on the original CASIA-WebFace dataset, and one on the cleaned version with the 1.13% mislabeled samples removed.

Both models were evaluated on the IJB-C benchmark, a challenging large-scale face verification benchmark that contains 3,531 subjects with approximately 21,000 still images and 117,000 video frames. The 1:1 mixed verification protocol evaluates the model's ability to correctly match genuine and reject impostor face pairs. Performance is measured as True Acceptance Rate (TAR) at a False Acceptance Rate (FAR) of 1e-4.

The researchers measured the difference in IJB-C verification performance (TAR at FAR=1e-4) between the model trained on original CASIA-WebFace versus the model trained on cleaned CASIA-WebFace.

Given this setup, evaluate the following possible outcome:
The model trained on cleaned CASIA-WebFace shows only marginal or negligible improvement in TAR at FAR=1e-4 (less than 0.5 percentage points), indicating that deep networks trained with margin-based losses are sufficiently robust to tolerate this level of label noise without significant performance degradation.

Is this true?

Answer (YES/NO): NO